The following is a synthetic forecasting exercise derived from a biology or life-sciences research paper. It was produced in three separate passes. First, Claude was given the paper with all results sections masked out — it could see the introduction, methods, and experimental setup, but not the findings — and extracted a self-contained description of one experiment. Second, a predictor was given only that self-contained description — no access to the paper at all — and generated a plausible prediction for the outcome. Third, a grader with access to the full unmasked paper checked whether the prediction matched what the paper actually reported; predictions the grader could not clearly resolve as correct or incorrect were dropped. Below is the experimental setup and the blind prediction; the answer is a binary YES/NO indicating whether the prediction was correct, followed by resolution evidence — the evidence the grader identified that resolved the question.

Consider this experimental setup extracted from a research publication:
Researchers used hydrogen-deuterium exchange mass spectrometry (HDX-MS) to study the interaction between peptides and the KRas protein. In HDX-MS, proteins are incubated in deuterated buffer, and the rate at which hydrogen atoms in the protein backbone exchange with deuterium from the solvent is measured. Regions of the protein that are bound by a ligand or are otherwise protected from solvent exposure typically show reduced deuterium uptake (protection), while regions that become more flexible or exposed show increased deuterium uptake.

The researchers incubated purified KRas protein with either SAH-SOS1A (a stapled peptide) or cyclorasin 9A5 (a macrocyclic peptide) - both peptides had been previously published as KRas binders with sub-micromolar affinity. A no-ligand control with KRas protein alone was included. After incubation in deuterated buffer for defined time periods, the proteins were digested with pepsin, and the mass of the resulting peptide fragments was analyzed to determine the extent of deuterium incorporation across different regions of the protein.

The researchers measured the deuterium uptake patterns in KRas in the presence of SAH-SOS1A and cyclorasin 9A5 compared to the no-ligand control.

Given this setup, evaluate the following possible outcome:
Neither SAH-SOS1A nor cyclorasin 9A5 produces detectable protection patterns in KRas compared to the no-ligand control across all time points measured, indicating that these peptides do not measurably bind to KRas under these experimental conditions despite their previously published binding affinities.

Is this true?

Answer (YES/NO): YES